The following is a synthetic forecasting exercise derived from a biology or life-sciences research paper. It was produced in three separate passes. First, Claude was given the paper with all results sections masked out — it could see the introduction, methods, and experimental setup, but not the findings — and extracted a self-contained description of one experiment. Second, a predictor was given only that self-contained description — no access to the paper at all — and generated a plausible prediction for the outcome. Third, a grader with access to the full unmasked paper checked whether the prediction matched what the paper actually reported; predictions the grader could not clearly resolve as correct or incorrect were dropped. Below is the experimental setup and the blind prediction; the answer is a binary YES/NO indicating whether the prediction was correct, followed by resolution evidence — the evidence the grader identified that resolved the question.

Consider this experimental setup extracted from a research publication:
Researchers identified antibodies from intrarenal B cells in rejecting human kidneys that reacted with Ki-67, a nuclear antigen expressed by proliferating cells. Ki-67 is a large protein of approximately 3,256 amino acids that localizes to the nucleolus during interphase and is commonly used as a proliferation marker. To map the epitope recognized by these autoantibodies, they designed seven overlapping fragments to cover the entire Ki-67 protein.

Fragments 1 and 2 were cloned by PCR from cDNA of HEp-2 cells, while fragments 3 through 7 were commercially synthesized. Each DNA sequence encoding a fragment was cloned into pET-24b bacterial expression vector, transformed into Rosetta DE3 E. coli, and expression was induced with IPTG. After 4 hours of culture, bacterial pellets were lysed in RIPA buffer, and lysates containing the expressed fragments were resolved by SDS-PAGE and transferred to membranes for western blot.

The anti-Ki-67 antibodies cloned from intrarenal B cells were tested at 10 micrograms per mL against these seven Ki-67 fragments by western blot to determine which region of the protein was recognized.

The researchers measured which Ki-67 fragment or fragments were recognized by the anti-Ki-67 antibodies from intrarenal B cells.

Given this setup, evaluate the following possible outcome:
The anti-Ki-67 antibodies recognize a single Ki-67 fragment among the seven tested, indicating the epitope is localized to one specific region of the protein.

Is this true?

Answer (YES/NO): NO